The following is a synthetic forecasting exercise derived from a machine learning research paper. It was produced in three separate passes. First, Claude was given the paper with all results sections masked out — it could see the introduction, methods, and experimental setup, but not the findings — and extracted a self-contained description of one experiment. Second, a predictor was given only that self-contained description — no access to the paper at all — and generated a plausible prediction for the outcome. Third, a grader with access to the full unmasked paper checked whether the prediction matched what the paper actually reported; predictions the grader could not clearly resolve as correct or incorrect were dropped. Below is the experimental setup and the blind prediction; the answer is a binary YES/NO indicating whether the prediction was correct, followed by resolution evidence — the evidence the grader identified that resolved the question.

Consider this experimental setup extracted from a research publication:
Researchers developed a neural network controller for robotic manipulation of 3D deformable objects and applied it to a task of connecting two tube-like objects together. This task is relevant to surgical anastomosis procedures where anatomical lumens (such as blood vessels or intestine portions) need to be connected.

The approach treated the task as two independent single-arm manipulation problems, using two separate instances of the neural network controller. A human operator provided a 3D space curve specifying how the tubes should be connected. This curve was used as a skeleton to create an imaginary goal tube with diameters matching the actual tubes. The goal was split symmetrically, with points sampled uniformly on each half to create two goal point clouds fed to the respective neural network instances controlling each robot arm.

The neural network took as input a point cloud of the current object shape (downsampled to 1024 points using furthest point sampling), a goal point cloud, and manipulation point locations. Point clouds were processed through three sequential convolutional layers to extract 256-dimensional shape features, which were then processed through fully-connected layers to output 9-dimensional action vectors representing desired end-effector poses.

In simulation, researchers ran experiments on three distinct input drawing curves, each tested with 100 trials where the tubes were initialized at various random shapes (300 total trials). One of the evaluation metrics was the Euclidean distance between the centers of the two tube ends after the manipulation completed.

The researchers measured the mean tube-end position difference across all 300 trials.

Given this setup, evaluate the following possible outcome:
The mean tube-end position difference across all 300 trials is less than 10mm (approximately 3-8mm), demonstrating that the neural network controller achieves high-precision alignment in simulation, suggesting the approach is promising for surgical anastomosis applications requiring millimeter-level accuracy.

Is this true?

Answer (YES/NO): NO